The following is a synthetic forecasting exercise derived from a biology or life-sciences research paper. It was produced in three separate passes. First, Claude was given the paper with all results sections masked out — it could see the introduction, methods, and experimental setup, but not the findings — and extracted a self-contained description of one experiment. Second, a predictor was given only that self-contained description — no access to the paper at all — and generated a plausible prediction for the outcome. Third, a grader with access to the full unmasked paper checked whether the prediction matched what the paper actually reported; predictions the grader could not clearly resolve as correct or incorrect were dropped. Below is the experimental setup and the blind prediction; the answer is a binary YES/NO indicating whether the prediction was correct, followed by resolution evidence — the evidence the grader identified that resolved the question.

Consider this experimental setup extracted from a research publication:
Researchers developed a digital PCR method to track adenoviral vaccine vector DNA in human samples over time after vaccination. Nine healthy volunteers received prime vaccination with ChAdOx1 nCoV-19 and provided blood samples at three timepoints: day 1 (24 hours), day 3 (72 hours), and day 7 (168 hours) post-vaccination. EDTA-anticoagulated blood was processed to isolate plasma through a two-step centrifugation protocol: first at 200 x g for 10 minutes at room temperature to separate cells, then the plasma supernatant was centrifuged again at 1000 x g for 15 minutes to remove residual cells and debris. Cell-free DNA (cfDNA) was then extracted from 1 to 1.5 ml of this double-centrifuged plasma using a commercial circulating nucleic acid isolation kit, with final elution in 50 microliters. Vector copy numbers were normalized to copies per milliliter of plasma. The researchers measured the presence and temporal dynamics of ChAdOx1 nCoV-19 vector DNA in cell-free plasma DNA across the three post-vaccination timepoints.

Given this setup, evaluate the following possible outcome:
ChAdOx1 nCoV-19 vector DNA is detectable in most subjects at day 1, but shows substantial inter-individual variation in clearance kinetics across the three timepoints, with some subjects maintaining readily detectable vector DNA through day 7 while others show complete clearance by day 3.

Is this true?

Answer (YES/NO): NO